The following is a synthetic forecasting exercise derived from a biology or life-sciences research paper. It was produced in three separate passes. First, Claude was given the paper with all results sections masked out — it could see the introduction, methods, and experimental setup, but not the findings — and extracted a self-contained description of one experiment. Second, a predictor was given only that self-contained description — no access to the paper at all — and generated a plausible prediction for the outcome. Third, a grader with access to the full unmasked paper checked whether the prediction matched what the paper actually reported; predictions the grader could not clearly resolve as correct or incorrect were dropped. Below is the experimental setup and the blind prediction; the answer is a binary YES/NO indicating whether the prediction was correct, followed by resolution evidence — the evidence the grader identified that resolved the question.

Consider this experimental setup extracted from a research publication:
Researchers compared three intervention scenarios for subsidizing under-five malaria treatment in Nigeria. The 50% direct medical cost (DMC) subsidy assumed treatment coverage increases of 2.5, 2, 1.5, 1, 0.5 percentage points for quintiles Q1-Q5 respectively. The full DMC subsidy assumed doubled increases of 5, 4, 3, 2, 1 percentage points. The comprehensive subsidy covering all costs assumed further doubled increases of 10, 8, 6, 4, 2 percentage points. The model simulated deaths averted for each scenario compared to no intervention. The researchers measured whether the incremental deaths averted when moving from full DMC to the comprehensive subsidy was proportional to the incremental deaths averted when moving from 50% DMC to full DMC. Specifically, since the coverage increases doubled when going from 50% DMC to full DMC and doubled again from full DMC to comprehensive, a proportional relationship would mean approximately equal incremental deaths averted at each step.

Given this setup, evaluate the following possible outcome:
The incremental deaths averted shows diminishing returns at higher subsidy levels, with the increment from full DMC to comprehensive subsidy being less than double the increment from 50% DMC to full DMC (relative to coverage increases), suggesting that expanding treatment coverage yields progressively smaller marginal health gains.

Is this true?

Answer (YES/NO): NO